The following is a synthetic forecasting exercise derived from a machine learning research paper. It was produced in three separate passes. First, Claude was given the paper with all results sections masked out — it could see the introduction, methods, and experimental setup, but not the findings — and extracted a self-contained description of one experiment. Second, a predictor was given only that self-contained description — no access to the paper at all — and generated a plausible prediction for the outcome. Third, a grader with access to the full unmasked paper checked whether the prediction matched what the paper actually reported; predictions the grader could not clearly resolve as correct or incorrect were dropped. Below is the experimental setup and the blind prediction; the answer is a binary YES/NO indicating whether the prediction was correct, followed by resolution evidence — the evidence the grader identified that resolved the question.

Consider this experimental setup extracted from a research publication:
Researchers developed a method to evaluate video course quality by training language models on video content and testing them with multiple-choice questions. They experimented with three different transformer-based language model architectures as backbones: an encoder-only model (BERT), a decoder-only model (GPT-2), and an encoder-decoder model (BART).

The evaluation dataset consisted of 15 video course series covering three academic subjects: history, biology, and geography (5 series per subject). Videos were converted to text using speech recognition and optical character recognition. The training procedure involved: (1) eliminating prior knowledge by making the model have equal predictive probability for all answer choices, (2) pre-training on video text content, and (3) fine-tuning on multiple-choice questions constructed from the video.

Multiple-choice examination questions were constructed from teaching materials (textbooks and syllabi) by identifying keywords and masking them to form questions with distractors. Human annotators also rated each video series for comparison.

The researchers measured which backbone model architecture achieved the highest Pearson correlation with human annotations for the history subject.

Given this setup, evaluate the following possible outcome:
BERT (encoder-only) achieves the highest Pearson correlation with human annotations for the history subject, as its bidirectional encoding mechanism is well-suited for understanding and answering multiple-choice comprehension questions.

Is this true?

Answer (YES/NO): YES